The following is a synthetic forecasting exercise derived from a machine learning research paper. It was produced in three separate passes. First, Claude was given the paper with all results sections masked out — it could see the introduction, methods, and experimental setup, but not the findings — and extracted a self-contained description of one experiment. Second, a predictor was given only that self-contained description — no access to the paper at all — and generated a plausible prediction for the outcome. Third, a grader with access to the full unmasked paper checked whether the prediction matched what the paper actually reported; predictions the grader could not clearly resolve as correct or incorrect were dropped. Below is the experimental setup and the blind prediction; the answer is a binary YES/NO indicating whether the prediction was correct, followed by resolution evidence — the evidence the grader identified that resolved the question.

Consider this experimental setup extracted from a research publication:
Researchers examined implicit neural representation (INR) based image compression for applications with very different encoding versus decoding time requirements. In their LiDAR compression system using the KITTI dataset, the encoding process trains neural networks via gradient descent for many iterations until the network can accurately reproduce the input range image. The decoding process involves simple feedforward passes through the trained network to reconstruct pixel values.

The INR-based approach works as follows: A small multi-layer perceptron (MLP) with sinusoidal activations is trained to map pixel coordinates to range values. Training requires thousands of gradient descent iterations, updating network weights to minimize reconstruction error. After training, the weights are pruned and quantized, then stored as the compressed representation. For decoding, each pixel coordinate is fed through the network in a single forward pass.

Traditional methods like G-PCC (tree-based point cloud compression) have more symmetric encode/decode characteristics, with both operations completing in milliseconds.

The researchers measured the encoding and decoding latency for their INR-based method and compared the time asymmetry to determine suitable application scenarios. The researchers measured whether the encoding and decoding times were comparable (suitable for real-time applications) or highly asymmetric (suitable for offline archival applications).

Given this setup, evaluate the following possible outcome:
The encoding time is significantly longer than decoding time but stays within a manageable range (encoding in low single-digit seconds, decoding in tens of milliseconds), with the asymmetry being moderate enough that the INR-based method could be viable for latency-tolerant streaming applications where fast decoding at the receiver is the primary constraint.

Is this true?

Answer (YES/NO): NO